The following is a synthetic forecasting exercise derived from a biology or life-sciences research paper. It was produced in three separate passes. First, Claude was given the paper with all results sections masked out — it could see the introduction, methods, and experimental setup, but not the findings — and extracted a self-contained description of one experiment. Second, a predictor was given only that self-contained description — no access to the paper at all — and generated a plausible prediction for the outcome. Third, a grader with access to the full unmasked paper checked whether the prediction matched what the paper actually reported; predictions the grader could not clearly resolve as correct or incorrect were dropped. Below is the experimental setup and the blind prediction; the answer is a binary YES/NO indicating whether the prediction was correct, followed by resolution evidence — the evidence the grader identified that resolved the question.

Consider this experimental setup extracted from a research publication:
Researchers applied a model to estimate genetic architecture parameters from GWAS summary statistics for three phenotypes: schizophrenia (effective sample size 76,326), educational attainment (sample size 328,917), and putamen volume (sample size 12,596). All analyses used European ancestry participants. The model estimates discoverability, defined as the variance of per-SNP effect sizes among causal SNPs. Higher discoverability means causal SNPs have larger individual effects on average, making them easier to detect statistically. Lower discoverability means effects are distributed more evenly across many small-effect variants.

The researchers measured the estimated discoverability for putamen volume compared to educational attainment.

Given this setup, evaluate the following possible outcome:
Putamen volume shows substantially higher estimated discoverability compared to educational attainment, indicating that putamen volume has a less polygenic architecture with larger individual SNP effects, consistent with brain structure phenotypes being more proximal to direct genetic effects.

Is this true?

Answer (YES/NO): YES